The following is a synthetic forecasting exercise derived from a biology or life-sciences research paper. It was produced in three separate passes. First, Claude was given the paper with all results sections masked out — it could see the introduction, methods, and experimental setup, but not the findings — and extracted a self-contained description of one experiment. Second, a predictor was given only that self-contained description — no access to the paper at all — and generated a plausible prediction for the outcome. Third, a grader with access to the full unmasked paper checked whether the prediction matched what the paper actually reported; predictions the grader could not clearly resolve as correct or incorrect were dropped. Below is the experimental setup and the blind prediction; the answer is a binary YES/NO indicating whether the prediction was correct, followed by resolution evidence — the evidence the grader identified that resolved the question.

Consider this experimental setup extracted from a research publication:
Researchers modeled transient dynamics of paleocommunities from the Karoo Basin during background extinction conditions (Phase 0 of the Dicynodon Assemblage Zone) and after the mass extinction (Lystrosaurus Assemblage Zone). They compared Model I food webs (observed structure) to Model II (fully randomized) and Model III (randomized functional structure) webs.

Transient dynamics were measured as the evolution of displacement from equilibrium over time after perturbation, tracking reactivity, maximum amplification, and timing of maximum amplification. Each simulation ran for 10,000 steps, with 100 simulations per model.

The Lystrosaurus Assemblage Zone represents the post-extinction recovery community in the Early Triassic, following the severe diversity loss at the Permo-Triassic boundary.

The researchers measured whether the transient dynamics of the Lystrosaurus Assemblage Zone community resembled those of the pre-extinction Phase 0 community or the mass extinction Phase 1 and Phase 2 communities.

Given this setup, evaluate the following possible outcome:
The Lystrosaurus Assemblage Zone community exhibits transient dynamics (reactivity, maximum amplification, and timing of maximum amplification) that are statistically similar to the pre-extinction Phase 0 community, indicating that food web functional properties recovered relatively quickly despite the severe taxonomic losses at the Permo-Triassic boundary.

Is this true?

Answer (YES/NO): YES